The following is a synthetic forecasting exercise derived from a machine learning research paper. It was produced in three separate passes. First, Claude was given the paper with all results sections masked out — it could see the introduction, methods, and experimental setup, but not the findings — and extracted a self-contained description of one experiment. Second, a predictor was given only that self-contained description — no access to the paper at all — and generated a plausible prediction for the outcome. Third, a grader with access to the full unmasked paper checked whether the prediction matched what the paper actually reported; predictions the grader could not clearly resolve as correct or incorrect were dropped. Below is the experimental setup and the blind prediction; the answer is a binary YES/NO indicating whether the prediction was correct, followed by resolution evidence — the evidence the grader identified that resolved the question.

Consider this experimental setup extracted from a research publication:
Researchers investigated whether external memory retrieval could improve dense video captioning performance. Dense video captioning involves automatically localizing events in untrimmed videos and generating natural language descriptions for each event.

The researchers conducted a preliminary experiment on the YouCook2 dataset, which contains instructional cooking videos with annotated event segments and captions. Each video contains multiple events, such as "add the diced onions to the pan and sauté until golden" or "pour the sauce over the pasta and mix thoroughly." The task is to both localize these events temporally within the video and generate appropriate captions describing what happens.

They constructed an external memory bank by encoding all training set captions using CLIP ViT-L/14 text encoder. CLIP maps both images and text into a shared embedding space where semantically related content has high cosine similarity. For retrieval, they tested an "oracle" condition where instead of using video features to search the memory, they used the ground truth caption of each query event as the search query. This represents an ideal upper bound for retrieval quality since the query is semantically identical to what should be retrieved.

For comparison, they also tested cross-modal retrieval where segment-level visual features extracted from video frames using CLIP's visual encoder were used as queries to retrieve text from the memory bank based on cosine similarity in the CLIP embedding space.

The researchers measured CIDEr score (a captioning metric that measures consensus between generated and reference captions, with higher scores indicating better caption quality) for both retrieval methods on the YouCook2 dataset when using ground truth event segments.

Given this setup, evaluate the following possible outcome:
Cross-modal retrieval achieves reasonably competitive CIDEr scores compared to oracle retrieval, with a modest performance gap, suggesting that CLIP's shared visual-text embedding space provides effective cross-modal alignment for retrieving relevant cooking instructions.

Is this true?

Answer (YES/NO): NO